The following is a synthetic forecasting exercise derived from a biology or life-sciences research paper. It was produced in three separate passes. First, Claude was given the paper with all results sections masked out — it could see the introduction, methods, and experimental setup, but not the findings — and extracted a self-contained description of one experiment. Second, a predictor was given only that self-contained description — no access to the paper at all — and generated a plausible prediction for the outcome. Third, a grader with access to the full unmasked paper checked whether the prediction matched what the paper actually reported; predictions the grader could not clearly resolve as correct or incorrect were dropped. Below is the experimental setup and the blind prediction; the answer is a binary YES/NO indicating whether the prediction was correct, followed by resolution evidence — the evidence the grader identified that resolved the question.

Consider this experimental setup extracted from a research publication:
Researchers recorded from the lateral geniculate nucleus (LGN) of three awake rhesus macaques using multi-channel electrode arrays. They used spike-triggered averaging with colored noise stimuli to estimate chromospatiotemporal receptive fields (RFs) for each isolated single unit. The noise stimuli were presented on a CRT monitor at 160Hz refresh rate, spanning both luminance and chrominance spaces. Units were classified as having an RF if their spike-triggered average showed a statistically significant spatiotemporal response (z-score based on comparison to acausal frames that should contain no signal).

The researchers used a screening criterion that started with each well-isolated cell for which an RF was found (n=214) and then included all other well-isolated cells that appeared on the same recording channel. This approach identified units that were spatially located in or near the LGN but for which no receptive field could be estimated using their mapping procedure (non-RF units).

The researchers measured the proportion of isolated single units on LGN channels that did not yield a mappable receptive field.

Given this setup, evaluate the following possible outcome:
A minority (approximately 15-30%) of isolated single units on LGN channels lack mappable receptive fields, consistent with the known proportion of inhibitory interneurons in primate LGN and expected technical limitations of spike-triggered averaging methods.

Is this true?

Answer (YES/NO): YES